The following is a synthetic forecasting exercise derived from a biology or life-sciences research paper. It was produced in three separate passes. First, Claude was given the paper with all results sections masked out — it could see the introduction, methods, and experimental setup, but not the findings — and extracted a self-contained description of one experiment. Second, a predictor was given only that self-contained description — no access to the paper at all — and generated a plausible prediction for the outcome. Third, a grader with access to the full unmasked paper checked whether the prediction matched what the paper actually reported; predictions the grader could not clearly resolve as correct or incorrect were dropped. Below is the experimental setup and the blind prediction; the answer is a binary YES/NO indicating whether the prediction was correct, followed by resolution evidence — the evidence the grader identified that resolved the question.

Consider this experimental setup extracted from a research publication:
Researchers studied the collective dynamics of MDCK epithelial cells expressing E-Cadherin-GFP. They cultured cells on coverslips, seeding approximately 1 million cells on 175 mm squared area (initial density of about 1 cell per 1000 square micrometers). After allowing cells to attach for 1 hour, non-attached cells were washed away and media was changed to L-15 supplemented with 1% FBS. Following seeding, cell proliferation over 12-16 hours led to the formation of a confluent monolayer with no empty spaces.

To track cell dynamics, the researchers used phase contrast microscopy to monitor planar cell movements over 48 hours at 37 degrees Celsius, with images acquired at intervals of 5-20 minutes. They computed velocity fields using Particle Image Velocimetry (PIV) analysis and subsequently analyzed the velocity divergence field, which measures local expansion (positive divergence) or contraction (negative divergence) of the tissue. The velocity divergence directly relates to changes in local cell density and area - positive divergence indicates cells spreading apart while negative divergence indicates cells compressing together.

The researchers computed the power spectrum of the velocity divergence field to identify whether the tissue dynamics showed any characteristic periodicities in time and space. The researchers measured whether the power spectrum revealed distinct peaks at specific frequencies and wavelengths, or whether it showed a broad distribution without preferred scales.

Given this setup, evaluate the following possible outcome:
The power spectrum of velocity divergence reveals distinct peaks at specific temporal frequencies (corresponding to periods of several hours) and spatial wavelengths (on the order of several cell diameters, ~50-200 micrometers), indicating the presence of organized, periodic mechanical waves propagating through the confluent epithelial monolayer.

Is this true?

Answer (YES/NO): YES